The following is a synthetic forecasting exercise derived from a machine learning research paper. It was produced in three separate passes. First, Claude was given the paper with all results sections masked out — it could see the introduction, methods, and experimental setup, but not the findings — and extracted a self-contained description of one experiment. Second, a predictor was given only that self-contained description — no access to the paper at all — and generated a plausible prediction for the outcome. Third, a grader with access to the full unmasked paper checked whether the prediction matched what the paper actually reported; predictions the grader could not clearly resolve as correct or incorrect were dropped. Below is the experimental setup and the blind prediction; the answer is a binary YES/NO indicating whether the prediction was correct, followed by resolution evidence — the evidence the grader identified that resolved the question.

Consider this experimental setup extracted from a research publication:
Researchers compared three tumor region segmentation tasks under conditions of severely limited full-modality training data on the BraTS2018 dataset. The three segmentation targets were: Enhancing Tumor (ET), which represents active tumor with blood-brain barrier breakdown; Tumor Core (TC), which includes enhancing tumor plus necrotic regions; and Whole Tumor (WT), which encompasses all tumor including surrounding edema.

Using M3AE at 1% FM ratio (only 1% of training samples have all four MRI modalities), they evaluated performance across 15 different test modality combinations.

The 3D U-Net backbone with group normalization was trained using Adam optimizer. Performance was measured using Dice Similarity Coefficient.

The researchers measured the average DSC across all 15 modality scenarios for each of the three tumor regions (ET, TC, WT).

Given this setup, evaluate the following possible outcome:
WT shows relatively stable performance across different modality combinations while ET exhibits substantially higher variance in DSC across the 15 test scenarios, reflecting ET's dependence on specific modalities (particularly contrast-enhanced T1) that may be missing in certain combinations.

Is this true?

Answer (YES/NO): YES